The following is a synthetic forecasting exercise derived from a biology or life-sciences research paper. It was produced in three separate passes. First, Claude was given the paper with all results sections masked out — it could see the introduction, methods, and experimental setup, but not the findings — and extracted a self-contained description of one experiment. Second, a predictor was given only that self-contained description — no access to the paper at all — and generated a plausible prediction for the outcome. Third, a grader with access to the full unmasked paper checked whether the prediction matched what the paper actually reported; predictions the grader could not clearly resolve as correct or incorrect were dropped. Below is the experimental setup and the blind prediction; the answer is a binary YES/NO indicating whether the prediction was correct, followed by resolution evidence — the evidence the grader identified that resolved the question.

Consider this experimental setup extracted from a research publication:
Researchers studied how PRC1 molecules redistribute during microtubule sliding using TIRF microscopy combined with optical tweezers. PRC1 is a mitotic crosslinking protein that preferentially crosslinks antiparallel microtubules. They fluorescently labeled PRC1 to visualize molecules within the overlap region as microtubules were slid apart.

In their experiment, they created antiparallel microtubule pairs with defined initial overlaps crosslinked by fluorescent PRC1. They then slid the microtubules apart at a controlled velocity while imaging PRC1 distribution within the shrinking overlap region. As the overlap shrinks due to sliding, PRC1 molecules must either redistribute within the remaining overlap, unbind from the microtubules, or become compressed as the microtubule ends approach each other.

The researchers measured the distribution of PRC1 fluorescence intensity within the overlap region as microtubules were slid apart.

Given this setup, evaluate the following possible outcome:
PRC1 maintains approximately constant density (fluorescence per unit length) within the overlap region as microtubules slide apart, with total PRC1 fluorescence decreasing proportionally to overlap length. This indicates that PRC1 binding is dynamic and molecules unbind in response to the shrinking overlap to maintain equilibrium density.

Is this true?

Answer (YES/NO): NO